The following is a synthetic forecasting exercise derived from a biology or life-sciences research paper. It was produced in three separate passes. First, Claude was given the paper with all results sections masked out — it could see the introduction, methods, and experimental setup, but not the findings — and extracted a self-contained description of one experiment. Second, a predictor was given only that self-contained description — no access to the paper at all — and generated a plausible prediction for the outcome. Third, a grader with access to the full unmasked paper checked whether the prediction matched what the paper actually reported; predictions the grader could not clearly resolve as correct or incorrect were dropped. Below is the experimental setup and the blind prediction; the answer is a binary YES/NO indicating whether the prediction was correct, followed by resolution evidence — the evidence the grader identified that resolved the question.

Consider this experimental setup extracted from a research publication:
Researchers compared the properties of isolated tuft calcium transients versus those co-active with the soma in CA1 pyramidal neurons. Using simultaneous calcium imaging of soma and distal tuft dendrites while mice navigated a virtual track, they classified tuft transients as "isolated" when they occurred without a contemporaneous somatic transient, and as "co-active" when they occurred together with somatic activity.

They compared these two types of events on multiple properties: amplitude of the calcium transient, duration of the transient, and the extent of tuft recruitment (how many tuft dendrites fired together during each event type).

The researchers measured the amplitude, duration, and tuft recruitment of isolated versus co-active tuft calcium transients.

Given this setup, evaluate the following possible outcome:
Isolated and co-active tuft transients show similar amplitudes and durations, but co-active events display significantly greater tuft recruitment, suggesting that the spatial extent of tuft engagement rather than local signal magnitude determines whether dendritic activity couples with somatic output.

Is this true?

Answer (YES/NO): NO